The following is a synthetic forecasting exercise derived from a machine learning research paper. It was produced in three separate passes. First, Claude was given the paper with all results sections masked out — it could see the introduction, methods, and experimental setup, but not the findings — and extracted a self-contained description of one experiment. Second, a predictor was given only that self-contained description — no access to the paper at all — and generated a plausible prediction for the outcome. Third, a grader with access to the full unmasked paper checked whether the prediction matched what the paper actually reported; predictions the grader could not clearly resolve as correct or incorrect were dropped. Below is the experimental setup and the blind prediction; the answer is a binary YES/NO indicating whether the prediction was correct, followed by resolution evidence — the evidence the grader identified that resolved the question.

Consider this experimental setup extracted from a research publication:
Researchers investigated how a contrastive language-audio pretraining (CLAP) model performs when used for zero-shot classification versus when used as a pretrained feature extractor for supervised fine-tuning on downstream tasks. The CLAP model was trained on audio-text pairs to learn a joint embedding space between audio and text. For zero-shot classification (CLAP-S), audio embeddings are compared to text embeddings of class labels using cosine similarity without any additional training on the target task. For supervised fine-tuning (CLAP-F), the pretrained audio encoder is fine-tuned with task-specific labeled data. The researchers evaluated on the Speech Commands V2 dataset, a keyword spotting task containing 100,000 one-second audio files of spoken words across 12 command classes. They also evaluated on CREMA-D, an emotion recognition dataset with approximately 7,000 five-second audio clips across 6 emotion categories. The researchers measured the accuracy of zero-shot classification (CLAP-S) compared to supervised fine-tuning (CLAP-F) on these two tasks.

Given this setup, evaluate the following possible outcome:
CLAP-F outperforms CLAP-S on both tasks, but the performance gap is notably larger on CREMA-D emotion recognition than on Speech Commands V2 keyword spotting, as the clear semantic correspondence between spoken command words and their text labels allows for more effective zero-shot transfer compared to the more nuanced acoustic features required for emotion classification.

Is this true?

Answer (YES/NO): NO